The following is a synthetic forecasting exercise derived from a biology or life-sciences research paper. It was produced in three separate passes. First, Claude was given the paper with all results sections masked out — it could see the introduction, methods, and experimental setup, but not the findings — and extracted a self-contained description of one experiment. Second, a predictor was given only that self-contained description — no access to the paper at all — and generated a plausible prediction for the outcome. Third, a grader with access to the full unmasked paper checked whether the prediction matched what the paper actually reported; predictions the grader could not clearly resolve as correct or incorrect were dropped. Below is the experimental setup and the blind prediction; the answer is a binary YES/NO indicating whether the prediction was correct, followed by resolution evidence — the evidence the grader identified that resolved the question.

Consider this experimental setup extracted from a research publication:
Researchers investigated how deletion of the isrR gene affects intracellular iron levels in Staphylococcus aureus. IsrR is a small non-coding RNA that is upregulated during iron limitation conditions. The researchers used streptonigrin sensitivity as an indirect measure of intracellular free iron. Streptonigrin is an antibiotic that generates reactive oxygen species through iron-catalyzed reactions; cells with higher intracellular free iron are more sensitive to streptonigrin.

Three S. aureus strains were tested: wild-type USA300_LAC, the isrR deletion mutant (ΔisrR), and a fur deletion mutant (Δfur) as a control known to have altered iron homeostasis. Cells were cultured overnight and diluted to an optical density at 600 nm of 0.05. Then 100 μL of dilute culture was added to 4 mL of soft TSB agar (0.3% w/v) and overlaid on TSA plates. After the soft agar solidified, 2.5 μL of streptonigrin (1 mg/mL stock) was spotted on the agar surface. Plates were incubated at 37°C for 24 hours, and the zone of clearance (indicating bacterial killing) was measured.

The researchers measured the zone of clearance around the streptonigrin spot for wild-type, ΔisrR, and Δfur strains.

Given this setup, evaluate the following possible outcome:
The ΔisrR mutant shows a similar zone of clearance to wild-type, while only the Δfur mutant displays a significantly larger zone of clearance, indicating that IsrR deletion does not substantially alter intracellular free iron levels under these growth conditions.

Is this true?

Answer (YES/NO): NO